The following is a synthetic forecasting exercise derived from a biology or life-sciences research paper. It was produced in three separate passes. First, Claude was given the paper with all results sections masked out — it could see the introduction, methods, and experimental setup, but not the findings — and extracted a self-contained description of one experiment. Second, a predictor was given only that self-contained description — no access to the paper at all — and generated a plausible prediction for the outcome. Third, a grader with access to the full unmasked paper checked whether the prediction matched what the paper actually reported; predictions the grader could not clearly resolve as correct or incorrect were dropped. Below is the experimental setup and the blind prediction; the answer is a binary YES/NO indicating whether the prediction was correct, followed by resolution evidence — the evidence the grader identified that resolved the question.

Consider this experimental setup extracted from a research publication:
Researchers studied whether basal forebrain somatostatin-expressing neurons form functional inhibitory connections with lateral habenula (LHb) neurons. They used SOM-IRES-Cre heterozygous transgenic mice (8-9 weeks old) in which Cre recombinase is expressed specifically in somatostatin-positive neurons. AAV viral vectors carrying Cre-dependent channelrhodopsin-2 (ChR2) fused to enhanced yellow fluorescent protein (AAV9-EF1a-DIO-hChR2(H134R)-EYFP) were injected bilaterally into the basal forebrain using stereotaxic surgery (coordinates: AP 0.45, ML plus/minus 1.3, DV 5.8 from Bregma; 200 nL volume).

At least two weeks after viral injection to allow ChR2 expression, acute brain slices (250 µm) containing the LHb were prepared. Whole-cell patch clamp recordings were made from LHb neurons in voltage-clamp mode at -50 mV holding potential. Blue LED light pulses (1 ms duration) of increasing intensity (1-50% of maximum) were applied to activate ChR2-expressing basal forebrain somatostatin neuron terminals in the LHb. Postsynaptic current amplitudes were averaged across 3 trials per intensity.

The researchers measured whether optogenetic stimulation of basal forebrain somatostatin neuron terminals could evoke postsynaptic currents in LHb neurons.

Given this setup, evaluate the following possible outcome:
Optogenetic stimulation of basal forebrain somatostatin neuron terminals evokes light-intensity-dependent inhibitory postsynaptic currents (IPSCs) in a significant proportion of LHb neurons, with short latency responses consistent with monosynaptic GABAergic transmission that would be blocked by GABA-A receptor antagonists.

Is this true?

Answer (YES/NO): NO